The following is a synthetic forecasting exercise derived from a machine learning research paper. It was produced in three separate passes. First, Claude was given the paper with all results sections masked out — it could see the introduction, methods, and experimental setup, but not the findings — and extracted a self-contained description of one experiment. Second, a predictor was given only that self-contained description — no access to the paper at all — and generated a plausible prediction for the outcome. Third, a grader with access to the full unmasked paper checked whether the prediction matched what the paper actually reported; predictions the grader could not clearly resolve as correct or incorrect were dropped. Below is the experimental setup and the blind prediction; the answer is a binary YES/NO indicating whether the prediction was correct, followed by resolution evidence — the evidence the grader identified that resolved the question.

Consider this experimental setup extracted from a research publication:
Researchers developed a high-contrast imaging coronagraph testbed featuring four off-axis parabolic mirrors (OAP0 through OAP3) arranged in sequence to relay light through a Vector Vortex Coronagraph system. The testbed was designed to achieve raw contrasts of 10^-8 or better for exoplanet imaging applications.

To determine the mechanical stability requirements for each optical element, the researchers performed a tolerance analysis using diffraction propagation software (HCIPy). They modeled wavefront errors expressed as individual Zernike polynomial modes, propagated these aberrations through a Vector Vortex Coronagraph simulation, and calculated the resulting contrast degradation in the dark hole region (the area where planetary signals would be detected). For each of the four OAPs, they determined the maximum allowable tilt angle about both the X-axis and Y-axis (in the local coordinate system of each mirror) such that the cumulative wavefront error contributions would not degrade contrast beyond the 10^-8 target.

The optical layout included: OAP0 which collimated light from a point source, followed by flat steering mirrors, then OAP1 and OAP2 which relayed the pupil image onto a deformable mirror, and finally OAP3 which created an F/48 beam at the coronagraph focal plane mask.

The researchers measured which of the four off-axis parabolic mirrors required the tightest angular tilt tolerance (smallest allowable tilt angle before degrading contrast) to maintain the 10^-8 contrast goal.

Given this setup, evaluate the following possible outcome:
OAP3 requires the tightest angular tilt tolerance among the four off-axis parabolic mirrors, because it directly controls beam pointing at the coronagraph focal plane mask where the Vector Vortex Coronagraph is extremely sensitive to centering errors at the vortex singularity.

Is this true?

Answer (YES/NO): NO